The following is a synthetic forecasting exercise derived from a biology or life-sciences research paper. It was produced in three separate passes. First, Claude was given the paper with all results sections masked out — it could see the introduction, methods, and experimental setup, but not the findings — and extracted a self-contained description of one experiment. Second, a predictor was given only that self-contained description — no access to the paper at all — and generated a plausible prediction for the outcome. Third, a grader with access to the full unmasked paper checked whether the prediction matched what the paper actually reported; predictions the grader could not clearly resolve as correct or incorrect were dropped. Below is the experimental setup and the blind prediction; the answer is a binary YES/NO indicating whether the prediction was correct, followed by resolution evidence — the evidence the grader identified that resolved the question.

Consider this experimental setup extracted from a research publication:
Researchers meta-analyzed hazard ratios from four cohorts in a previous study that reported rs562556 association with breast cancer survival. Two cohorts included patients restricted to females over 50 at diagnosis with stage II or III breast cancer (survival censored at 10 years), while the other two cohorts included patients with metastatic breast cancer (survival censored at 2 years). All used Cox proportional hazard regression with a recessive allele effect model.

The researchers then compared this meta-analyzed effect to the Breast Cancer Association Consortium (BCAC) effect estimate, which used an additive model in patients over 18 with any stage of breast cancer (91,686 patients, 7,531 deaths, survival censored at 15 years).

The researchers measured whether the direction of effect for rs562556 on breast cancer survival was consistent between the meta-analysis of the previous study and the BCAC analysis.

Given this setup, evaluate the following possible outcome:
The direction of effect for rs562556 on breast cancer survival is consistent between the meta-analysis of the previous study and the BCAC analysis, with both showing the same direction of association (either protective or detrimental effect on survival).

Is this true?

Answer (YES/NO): YES